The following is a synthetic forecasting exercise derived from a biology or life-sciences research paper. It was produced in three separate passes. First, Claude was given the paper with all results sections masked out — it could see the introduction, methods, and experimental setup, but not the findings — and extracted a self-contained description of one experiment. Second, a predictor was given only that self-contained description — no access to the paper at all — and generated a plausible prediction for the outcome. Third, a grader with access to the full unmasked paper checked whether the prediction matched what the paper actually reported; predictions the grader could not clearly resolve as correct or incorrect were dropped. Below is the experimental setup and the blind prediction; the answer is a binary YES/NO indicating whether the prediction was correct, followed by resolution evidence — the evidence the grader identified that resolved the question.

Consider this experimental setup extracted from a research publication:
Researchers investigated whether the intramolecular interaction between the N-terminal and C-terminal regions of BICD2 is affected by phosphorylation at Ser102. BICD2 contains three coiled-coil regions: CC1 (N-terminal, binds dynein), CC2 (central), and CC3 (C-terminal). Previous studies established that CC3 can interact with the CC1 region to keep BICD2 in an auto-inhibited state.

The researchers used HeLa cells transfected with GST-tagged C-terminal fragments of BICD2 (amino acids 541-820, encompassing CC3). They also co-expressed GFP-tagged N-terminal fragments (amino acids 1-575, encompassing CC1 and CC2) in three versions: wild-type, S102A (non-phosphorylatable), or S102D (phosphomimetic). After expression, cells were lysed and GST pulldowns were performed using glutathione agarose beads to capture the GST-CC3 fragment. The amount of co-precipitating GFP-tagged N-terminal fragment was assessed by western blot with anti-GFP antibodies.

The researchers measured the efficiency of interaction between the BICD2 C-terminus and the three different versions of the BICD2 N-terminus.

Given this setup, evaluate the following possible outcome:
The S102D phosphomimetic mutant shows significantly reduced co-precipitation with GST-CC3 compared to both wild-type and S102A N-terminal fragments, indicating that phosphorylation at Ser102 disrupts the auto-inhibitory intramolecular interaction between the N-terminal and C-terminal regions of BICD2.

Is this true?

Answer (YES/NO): YES